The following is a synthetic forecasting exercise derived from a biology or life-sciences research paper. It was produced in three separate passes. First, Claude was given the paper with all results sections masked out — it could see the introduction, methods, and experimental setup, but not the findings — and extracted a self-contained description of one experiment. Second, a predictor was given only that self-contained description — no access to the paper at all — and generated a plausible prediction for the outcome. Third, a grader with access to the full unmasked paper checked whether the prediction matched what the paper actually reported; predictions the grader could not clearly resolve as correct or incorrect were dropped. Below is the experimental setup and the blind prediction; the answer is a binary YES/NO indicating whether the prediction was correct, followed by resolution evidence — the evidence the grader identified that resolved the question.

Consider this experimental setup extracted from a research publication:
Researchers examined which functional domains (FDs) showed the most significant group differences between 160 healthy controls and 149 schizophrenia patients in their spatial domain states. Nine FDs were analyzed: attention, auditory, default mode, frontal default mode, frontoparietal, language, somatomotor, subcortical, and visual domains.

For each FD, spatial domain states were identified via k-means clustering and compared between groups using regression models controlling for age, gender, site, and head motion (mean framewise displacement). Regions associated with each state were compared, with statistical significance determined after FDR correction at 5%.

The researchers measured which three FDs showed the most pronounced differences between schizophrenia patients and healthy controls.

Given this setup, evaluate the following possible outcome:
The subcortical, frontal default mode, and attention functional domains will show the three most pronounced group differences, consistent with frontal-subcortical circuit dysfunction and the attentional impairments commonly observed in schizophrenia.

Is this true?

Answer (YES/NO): NO